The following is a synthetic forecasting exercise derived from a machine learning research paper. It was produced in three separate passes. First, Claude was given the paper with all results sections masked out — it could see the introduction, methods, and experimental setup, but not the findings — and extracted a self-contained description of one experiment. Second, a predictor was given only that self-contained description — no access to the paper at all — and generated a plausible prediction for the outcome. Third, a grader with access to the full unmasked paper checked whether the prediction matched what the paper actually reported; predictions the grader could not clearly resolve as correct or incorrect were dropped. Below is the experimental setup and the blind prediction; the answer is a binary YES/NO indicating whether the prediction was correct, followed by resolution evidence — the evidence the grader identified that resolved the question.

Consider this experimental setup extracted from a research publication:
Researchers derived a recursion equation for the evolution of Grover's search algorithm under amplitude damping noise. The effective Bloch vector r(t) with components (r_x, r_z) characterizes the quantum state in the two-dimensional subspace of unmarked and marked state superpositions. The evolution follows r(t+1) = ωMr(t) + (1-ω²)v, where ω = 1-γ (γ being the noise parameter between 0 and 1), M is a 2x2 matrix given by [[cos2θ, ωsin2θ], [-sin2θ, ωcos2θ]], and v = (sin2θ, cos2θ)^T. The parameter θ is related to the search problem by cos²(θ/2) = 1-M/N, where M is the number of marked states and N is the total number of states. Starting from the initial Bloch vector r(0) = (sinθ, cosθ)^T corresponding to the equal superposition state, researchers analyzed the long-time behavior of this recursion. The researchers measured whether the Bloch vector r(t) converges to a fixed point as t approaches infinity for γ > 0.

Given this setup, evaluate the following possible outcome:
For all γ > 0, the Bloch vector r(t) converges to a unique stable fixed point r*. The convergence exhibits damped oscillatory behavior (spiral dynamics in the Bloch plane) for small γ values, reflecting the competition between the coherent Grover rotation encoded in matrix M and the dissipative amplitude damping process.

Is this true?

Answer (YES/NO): YES